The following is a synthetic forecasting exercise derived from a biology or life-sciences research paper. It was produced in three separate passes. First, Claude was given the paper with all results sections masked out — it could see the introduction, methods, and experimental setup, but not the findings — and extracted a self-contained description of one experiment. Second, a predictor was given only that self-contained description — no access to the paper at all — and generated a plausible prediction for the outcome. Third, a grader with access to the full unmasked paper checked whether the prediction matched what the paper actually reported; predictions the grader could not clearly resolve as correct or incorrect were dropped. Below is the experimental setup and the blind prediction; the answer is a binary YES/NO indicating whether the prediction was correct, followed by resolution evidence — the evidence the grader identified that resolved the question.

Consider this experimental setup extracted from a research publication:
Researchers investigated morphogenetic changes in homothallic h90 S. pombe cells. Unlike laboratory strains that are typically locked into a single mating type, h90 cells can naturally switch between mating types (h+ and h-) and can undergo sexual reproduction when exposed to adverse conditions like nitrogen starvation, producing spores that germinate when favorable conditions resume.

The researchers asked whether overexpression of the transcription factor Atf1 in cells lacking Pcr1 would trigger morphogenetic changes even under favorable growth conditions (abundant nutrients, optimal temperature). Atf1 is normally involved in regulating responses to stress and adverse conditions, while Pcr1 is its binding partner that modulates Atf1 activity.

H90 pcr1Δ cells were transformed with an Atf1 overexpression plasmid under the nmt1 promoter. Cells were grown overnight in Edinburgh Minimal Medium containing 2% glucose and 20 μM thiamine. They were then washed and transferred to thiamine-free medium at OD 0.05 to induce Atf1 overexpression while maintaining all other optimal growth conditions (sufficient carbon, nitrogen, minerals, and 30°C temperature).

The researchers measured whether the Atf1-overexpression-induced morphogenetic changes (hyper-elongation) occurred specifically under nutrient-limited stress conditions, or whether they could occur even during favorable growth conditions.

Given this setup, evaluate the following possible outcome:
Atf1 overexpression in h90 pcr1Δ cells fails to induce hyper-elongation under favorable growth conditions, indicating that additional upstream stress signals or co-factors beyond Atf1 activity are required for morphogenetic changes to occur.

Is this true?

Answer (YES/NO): NO